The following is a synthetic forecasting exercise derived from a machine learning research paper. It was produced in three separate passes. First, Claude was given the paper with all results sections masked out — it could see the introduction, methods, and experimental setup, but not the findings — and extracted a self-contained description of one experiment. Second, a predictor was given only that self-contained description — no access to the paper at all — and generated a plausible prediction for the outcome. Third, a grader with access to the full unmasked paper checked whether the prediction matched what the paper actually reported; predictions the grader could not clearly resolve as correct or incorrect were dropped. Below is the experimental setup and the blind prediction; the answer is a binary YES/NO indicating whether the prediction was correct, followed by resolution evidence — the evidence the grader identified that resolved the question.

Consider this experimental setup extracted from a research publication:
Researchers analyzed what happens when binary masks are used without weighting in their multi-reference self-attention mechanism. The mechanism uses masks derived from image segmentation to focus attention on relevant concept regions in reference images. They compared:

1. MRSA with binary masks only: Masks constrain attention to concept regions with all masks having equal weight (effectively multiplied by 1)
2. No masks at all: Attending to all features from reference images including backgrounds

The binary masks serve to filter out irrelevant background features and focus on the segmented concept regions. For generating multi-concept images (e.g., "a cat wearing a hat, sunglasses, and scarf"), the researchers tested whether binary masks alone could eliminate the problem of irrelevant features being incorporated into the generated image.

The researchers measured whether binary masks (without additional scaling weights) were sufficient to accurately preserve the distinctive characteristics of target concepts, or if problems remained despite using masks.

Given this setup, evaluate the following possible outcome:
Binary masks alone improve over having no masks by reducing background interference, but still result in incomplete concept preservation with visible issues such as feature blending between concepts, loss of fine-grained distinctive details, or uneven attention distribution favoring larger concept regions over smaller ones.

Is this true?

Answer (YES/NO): YES